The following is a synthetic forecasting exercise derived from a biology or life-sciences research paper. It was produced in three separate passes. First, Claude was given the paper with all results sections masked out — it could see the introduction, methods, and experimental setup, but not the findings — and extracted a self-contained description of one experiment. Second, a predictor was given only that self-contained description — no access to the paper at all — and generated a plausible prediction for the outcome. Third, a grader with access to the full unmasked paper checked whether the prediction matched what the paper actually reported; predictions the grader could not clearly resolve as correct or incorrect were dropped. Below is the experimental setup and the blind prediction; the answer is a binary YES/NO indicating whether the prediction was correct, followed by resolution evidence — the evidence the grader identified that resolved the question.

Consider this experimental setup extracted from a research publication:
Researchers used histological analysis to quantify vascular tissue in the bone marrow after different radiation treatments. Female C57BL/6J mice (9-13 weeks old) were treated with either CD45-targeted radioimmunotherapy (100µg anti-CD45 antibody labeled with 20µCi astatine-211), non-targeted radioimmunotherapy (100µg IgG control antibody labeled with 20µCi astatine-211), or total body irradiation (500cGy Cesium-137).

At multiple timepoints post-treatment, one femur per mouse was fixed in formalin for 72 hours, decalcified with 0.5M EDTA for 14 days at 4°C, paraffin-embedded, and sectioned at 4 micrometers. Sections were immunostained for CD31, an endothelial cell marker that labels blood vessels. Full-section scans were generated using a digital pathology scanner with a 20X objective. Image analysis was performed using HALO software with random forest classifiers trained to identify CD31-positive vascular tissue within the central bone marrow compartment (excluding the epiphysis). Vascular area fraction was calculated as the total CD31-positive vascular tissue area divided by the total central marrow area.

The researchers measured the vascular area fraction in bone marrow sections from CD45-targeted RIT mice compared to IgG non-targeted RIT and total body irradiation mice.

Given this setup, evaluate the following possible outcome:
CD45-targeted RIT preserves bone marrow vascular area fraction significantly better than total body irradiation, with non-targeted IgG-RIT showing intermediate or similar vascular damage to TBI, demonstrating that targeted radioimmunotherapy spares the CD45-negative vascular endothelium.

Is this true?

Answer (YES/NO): NO